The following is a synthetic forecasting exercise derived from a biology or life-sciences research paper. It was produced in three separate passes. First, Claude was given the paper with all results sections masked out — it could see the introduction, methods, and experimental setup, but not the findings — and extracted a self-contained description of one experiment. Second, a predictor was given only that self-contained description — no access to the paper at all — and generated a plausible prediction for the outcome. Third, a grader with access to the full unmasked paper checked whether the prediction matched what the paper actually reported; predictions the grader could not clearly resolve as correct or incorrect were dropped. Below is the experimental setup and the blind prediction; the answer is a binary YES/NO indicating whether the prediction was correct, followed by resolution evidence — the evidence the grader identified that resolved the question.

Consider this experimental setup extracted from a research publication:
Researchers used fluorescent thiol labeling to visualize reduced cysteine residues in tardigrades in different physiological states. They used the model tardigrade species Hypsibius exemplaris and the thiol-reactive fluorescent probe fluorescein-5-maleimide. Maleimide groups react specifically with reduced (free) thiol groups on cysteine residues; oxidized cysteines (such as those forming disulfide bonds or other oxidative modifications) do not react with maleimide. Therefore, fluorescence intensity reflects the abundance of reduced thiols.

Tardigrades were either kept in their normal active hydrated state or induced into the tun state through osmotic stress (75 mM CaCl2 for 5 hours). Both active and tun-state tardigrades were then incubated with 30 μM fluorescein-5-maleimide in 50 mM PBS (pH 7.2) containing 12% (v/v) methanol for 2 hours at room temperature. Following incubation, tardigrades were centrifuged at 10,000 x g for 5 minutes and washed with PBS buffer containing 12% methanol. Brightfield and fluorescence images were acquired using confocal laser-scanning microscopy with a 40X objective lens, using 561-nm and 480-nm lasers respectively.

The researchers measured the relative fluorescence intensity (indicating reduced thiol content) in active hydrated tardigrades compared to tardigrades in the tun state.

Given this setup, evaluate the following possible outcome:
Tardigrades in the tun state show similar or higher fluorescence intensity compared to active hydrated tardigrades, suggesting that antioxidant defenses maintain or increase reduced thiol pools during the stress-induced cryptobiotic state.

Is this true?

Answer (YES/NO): NO